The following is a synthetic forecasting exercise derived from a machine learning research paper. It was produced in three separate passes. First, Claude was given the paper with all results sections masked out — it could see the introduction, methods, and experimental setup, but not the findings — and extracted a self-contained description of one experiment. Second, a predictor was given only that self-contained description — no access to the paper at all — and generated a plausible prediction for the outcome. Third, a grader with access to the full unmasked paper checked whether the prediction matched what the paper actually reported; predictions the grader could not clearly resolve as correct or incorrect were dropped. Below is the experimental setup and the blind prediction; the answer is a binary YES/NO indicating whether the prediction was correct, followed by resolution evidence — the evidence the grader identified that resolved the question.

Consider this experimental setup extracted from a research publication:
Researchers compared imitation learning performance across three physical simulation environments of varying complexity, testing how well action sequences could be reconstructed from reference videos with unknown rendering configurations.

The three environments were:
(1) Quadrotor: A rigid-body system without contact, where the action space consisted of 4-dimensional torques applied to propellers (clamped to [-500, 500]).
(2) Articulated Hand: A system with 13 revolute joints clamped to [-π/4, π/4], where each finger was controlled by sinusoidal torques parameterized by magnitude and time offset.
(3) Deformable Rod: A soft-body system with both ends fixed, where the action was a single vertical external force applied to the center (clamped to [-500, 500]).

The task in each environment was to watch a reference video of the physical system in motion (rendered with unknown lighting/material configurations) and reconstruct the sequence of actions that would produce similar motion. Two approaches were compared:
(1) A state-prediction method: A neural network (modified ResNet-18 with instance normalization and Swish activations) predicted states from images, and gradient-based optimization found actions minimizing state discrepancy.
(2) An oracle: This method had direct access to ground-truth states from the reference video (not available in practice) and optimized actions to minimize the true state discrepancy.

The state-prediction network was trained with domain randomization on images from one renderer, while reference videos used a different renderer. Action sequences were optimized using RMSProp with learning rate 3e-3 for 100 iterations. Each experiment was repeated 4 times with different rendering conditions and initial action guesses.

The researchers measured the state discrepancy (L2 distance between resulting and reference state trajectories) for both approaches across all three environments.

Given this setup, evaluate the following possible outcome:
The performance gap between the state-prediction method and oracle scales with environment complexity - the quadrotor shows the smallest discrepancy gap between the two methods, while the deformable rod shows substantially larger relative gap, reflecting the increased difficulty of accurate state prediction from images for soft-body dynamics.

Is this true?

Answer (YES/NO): NO